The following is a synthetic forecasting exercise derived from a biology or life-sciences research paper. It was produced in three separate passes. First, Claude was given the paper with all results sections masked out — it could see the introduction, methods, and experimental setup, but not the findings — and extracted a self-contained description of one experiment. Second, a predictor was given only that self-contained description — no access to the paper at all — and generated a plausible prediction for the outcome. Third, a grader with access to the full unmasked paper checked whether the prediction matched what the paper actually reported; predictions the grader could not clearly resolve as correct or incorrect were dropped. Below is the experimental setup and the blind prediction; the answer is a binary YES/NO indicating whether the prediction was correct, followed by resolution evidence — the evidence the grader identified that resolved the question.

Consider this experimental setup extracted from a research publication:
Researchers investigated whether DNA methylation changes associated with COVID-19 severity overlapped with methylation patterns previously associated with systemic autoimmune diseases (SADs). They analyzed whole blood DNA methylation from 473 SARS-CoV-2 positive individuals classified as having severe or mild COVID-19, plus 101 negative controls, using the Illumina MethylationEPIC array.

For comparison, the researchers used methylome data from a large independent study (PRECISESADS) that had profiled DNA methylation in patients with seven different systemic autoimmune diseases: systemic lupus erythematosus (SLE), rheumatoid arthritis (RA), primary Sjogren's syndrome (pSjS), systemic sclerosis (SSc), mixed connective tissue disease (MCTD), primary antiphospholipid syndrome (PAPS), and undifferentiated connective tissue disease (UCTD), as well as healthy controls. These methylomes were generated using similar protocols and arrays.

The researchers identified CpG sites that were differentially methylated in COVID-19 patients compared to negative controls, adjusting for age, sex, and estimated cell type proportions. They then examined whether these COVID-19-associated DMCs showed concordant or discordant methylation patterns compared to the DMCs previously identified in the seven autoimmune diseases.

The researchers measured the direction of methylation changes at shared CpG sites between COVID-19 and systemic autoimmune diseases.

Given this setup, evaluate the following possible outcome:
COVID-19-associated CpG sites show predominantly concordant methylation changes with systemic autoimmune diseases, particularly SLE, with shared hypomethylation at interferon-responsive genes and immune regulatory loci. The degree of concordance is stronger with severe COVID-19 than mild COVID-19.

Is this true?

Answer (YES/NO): YES